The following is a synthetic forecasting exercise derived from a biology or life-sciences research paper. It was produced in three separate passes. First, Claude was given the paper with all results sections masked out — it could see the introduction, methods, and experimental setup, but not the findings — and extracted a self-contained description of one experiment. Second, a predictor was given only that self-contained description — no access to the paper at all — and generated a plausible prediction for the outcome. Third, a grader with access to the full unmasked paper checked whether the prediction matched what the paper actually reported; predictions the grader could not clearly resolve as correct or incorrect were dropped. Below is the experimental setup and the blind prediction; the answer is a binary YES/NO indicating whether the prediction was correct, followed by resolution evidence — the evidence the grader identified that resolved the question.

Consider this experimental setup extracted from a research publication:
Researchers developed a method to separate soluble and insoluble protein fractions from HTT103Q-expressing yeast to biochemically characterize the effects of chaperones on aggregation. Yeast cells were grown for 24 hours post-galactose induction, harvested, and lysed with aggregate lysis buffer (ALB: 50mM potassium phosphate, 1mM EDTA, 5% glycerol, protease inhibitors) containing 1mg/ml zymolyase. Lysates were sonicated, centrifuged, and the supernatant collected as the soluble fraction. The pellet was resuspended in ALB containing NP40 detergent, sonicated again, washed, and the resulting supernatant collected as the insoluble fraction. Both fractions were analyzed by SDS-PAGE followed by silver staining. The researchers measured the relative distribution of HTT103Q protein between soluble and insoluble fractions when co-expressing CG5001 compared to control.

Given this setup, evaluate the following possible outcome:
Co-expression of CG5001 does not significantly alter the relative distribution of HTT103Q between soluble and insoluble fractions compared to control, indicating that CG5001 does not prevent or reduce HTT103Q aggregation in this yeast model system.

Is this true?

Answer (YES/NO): NO